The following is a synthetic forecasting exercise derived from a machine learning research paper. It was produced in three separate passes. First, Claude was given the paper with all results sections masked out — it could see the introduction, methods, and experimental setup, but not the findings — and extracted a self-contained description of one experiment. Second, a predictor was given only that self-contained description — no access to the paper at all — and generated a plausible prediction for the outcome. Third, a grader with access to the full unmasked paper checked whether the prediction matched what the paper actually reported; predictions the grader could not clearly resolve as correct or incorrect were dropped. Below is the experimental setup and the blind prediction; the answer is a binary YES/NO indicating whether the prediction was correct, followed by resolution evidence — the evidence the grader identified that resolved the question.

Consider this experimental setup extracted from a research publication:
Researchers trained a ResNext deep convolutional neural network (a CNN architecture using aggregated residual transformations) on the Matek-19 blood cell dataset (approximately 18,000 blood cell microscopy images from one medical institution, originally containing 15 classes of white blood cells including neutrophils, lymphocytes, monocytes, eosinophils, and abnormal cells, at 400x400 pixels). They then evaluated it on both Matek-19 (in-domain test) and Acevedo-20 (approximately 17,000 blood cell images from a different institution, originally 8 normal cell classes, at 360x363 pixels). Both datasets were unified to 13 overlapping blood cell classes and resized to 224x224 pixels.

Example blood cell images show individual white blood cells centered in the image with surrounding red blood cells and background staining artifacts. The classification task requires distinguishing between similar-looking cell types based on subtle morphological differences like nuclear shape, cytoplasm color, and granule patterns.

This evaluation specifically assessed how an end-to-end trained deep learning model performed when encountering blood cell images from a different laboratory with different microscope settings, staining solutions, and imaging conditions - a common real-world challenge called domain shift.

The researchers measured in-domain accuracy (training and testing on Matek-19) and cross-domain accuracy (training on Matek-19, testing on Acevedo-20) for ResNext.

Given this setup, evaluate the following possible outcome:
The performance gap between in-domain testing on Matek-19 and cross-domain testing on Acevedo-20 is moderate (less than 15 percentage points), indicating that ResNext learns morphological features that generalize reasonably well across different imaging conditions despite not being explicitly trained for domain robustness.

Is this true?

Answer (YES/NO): NO